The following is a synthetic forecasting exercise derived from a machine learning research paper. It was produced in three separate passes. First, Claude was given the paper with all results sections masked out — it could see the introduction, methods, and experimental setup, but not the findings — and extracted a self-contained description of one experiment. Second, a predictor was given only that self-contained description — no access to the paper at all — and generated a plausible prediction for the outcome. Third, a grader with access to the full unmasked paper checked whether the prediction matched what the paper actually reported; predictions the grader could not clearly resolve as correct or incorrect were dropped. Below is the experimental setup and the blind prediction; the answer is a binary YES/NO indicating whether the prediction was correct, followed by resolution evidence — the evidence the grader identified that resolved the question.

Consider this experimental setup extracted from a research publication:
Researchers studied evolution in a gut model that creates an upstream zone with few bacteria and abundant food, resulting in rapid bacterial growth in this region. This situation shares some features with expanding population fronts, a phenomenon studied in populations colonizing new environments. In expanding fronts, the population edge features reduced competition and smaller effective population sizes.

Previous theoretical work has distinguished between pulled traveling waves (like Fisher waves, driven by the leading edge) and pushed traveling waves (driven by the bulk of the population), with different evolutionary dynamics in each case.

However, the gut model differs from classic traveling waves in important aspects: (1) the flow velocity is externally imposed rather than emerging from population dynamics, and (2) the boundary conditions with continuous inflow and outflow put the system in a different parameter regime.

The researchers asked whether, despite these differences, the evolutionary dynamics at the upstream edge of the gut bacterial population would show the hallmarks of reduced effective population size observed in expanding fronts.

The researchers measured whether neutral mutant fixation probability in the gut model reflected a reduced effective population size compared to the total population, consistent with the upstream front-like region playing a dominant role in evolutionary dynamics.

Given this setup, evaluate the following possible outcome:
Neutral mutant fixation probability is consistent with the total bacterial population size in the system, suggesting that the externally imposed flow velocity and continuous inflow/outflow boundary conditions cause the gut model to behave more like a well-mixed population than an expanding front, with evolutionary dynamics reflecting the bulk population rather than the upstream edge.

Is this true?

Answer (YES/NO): NO